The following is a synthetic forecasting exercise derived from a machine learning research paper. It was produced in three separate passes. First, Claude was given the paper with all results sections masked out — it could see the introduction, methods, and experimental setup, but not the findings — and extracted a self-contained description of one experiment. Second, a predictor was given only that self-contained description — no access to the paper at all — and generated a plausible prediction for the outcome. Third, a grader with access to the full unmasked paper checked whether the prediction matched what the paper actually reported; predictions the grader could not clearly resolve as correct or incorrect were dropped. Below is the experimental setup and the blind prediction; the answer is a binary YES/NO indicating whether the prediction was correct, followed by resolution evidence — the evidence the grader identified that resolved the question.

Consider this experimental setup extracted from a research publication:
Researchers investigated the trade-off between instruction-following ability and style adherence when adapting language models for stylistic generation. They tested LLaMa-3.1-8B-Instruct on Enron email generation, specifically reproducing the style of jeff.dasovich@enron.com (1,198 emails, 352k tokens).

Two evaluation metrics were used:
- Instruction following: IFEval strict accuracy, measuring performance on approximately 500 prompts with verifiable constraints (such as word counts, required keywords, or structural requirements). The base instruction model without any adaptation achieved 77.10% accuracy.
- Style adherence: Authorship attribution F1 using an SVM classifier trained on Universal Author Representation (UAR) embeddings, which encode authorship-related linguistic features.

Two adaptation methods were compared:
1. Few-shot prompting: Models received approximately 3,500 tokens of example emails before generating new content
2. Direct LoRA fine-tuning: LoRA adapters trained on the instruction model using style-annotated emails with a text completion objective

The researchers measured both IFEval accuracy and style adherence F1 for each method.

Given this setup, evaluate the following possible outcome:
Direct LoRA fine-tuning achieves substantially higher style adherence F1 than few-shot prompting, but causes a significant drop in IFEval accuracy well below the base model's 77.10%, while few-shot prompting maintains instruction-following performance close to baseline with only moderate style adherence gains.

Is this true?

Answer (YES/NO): NO